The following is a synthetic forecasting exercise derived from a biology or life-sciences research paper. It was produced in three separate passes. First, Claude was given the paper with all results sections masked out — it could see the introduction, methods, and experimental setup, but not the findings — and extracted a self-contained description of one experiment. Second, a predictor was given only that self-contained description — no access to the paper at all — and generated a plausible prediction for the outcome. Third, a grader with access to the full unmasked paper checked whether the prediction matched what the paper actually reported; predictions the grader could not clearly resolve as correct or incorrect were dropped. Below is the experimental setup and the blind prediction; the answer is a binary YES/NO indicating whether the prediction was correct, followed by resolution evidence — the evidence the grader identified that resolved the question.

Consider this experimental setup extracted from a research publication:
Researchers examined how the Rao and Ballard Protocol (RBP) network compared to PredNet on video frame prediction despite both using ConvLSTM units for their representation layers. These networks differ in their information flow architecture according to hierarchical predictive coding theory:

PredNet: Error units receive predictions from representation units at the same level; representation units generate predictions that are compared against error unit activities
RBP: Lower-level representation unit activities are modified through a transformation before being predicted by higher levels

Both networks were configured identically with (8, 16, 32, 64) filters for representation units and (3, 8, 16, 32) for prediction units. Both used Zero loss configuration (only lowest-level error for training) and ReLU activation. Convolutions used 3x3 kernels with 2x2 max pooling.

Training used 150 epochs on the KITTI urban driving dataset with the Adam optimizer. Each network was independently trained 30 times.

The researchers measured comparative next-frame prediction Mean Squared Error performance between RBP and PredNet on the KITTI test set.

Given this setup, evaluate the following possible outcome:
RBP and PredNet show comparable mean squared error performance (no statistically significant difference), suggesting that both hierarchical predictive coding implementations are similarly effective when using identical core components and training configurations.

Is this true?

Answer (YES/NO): NO